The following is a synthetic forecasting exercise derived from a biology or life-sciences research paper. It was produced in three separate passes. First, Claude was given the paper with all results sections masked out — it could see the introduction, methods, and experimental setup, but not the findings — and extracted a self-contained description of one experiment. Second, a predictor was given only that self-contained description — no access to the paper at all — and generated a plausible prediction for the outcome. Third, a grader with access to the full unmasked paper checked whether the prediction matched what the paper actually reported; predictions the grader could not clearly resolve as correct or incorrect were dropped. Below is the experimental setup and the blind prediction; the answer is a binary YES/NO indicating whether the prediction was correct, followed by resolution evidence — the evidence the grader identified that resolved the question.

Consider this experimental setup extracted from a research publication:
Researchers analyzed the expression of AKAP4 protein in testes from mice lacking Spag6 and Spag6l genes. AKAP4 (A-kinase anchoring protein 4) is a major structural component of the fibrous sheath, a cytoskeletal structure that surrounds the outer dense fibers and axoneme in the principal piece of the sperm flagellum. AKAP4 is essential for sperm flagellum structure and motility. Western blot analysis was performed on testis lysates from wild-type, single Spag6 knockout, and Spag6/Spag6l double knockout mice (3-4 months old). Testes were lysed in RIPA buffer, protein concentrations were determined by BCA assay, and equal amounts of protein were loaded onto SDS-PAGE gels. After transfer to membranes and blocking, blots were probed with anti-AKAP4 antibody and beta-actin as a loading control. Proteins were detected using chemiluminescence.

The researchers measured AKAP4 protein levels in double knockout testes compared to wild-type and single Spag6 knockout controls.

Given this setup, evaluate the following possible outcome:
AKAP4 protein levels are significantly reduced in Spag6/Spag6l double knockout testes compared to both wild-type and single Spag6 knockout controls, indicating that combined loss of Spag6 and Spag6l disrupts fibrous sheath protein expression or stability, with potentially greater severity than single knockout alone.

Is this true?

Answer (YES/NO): NO